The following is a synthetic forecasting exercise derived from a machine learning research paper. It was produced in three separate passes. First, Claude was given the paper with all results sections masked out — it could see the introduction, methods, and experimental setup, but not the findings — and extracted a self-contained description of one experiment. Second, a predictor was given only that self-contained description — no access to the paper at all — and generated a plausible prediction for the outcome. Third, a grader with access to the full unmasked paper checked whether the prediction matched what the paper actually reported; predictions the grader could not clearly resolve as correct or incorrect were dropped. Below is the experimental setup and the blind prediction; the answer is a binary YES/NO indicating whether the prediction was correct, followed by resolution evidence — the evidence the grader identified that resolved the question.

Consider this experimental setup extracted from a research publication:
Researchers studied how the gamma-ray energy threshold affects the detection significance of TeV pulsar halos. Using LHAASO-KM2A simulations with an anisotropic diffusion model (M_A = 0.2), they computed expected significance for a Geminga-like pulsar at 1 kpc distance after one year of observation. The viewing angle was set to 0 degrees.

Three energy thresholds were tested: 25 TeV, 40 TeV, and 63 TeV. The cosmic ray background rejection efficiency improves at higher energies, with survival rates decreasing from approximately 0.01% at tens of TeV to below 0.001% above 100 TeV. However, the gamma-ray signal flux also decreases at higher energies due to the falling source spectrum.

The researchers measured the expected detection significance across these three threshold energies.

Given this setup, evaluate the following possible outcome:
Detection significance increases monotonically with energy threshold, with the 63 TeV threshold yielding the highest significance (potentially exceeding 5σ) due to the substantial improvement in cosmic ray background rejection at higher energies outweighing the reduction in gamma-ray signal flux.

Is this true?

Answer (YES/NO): NO